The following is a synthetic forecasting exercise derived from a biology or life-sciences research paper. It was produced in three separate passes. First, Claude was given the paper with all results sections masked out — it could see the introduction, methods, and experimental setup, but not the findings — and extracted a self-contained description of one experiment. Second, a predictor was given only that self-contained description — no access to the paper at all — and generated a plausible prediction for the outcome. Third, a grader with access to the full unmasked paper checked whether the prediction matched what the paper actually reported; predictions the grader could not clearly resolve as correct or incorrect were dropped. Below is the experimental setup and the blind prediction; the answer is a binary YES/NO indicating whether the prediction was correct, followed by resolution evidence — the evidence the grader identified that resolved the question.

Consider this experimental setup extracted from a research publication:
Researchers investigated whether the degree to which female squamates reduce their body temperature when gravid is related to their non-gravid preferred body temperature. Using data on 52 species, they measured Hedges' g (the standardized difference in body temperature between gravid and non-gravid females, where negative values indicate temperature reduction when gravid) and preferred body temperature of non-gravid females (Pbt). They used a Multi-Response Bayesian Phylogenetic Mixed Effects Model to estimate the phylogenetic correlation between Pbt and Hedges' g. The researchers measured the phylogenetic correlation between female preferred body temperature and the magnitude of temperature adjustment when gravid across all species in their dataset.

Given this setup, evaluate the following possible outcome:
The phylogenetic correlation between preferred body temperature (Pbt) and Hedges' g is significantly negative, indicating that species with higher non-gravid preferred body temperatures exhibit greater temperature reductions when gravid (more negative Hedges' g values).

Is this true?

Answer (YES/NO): NO